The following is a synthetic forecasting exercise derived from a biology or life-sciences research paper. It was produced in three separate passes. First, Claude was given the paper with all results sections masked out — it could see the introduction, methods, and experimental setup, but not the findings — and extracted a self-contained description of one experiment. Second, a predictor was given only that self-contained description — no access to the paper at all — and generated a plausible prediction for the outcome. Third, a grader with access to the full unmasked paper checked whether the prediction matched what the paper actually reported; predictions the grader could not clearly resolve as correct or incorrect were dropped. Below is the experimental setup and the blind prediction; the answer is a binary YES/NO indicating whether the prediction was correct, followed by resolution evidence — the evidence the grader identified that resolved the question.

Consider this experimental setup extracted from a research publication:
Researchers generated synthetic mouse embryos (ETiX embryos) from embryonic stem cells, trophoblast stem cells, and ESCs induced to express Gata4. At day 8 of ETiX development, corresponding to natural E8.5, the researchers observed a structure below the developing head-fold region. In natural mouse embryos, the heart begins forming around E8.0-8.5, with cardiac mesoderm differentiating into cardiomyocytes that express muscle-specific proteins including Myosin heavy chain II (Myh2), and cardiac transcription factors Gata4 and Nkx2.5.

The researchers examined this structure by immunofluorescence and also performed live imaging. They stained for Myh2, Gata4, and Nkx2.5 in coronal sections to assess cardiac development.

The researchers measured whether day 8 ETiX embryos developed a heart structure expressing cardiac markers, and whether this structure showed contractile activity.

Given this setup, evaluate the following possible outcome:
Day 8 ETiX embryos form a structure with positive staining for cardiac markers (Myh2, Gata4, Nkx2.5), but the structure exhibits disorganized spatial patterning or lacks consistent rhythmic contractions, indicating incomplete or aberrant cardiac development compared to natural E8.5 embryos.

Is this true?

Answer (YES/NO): NO